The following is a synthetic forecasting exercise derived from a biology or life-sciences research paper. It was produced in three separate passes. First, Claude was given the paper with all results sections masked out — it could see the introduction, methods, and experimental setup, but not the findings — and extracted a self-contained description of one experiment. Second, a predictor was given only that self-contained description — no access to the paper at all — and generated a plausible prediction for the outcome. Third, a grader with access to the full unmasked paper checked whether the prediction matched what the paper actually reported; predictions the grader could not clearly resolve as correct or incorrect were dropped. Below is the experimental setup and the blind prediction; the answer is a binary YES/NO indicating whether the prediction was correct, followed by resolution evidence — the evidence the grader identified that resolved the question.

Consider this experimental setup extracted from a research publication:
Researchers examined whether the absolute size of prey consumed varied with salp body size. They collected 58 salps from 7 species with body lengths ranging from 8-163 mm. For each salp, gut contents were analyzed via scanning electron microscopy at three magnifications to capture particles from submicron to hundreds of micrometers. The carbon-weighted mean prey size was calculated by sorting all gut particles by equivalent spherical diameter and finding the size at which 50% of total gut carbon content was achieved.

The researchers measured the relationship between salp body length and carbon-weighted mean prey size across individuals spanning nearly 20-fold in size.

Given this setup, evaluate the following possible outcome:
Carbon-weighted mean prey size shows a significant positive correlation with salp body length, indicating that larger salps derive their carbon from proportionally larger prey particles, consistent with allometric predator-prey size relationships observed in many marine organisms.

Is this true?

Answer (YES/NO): NO